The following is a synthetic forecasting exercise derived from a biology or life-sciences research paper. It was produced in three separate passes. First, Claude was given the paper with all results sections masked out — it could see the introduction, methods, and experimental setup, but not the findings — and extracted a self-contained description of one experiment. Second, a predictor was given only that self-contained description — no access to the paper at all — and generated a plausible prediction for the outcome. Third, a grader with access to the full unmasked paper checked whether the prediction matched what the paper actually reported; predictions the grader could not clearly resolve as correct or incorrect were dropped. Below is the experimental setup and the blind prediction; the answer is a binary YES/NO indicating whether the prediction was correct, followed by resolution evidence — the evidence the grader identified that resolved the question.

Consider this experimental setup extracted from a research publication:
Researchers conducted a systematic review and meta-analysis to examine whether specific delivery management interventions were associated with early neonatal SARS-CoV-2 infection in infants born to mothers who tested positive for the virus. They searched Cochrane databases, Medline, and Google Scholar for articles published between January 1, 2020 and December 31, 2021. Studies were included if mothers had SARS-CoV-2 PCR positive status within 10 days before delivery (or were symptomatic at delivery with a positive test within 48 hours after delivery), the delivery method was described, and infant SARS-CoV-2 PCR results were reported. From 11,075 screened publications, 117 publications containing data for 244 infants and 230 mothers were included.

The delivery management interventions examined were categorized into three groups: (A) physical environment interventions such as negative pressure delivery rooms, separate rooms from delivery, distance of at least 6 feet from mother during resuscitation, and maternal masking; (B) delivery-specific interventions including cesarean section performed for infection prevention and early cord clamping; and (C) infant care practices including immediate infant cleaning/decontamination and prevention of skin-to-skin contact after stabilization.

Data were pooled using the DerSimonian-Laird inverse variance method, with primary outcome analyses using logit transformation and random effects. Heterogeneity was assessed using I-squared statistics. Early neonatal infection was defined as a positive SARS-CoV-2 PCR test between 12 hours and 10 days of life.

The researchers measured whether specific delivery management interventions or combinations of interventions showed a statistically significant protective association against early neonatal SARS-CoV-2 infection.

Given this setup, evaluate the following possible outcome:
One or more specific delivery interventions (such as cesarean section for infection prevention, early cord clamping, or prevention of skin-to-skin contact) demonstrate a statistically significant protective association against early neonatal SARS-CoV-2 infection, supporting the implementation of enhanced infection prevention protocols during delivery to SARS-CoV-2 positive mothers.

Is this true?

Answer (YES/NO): NO